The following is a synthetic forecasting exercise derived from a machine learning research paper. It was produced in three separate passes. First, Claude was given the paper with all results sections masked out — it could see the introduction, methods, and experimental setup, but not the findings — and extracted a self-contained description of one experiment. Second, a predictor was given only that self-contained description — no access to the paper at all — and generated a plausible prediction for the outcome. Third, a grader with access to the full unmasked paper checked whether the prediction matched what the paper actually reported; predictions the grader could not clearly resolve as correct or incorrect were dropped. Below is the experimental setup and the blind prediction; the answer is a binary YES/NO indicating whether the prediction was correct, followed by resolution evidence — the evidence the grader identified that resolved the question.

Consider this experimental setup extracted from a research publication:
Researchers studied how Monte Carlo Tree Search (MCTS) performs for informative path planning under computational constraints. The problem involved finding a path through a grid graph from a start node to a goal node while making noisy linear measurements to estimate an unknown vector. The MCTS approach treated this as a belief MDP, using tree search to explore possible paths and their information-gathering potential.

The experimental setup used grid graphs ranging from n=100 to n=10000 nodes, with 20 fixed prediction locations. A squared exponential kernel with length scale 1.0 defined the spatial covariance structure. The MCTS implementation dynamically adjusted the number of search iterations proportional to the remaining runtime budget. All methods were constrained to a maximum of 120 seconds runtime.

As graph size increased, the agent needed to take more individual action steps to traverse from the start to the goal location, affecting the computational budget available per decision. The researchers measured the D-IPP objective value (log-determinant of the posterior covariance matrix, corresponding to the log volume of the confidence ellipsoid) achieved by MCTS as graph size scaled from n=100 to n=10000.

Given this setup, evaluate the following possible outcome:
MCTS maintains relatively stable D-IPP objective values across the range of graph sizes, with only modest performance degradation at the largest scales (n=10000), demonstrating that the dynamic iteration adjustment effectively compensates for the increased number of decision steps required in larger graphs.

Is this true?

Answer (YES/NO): NO